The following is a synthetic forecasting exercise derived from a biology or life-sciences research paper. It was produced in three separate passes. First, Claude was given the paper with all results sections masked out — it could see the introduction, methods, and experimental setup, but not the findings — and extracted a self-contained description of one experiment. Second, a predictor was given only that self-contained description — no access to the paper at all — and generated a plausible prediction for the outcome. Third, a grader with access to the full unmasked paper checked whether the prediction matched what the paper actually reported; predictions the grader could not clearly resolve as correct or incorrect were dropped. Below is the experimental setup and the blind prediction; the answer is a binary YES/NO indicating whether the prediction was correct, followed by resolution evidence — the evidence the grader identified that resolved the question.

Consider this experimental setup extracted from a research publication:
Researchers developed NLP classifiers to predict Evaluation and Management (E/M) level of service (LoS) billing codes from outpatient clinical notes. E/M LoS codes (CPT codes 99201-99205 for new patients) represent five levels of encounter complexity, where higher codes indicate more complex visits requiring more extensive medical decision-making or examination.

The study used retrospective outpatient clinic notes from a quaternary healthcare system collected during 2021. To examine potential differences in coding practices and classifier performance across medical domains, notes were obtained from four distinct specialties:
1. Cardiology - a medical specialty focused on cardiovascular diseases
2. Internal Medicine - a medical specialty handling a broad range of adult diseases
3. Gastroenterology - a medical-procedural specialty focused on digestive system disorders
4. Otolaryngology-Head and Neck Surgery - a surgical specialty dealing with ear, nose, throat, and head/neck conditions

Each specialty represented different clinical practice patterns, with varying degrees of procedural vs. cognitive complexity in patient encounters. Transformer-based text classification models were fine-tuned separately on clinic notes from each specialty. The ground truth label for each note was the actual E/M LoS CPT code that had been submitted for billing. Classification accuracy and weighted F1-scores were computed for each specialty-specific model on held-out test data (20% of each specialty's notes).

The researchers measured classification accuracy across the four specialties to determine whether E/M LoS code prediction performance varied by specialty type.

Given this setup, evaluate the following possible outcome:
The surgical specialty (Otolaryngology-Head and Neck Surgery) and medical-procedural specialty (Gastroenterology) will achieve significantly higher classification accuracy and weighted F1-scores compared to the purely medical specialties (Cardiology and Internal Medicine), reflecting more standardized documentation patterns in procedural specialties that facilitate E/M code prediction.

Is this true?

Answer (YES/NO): NO